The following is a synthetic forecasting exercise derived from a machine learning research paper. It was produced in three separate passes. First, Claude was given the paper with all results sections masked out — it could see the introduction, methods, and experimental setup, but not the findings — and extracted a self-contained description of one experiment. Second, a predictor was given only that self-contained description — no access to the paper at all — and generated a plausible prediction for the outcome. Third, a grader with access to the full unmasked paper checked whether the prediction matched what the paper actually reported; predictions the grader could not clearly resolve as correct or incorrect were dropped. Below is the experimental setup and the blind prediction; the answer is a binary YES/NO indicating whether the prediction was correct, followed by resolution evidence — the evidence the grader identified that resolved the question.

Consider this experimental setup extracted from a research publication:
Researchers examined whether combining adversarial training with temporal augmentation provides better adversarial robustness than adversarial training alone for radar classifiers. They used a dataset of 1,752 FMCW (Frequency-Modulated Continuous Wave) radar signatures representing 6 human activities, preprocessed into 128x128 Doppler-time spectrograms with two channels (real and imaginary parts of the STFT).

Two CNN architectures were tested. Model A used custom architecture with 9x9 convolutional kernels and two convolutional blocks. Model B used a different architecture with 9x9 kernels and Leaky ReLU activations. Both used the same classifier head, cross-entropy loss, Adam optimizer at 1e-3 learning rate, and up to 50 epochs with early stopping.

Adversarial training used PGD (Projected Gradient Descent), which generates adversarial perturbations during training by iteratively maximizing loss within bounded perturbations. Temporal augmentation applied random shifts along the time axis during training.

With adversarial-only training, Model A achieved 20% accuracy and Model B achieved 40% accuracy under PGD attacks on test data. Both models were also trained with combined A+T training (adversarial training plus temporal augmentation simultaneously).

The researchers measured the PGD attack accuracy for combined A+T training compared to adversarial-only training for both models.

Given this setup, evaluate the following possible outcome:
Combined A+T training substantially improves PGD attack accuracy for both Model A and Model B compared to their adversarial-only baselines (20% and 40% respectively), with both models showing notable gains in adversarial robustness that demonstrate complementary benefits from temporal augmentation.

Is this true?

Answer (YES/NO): NO